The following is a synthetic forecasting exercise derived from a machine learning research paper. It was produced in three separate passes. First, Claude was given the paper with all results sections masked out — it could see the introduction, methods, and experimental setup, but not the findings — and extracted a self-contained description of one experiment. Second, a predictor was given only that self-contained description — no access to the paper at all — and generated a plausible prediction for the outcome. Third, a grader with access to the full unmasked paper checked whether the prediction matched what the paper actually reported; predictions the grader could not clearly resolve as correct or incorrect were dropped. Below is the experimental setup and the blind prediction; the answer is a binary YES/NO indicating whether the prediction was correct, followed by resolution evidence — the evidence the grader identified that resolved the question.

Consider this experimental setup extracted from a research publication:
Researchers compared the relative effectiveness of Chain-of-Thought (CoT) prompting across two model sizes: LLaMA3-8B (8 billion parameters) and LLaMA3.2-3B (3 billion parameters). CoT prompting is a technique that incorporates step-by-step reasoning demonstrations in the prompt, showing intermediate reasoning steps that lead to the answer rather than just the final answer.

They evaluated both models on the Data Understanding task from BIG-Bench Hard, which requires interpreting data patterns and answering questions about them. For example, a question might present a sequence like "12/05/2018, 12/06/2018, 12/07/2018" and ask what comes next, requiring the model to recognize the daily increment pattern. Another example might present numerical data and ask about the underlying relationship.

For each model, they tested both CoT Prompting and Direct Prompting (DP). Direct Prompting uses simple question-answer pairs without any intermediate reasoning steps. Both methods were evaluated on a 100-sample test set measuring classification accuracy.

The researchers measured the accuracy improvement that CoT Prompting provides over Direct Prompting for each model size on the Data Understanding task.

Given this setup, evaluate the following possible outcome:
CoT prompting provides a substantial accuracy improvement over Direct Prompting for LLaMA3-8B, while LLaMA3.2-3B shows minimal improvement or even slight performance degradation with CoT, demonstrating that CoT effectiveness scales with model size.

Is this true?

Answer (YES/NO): YES